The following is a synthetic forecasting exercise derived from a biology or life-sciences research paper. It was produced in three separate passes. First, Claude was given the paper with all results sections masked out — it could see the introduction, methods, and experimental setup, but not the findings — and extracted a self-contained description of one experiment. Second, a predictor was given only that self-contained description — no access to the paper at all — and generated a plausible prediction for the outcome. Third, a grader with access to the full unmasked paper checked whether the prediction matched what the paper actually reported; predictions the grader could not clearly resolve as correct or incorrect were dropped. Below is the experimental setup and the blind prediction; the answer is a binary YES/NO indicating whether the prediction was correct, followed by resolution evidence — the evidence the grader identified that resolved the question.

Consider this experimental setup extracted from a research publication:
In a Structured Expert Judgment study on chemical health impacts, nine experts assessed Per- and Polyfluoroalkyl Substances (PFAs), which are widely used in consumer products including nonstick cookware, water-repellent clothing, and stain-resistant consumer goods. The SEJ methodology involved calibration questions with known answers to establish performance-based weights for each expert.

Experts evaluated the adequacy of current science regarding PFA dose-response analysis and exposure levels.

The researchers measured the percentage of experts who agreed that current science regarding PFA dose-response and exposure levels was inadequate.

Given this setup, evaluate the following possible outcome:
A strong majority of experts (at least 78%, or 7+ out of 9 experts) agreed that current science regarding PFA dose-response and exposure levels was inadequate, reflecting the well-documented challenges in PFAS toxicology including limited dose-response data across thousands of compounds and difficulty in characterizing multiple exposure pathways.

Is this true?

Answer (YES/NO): YES